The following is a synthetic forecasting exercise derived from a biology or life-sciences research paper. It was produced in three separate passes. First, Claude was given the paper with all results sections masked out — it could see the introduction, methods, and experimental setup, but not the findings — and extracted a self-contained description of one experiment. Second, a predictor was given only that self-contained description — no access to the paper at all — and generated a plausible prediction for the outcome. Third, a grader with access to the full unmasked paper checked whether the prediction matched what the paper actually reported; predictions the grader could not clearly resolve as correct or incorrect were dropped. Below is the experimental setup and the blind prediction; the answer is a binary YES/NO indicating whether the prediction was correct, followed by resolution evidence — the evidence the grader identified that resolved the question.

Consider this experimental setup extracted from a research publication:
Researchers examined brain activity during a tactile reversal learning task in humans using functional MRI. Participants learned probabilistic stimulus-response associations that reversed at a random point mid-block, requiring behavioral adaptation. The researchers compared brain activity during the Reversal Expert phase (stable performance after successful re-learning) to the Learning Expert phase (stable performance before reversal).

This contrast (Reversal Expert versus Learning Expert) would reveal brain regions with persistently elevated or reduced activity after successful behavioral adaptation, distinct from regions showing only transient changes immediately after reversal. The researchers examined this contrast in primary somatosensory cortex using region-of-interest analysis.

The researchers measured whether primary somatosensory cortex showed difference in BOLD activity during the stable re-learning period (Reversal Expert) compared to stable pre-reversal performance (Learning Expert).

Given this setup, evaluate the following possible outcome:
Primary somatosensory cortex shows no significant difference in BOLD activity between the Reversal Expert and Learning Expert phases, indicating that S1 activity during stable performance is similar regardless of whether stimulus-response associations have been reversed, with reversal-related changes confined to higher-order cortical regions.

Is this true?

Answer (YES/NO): NO